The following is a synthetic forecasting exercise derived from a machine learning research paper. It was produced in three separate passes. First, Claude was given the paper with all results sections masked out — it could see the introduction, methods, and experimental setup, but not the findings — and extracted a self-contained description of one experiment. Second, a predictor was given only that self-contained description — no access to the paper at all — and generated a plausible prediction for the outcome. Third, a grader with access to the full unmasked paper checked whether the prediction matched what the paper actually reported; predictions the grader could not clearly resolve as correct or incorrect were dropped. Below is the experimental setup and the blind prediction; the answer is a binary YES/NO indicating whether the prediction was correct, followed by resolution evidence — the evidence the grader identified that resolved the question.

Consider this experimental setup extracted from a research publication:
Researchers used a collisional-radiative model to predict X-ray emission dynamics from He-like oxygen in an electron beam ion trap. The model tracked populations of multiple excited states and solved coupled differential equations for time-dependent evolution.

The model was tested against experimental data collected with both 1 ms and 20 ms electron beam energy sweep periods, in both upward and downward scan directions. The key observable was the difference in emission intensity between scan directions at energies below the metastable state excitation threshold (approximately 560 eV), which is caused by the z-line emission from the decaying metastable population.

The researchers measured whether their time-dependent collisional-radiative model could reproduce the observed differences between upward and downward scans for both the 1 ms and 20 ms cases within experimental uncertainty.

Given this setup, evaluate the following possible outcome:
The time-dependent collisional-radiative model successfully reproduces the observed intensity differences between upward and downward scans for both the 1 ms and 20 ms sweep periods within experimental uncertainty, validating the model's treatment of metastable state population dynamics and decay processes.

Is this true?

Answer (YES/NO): YES